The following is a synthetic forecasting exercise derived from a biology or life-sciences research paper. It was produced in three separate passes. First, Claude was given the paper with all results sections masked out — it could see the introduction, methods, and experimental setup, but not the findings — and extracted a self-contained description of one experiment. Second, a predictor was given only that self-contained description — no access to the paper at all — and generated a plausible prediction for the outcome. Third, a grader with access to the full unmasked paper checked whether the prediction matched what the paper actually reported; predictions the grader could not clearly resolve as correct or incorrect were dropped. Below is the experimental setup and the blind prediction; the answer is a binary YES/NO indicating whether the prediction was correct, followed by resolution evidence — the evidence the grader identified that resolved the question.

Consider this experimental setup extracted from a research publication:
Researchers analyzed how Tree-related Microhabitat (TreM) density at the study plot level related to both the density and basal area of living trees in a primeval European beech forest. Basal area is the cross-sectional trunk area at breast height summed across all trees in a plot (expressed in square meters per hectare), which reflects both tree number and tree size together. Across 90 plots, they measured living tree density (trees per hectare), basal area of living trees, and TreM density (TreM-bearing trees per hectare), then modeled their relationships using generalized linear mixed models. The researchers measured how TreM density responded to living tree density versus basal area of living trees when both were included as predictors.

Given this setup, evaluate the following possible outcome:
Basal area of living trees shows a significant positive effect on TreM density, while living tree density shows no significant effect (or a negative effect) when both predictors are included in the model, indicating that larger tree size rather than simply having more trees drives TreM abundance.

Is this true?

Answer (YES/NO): YES